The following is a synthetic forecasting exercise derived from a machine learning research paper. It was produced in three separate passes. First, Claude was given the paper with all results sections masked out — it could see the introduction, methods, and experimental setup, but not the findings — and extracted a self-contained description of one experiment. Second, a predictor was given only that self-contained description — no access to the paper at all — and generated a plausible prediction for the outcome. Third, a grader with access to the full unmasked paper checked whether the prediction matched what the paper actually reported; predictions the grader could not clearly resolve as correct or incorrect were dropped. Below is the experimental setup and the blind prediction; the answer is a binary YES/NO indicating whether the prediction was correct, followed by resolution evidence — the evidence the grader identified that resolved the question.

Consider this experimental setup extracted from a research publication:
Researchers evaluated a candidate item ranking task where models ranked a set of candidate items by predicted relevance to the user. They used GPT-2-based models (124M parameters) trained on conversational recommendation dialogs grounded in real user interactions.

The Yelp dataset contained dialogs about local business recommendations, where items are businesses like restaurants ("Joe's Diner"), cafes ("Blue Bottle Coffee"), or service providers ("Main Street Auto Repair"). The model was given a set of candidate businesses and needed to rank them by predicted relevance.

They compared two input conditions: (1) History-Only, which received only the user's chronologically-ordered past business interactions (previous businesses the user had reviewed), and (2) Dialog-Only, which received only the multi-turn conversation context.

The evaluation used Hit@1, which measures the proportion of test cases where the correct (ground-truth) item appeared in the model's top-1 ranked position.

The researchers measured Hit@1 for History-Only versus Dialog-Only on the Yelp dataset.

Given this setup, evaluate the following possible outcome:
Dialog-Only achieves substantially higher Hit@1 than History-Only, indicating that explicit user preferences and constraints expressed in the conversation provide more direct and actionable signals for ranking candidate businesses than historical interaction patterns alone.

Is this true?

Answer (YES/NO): YES